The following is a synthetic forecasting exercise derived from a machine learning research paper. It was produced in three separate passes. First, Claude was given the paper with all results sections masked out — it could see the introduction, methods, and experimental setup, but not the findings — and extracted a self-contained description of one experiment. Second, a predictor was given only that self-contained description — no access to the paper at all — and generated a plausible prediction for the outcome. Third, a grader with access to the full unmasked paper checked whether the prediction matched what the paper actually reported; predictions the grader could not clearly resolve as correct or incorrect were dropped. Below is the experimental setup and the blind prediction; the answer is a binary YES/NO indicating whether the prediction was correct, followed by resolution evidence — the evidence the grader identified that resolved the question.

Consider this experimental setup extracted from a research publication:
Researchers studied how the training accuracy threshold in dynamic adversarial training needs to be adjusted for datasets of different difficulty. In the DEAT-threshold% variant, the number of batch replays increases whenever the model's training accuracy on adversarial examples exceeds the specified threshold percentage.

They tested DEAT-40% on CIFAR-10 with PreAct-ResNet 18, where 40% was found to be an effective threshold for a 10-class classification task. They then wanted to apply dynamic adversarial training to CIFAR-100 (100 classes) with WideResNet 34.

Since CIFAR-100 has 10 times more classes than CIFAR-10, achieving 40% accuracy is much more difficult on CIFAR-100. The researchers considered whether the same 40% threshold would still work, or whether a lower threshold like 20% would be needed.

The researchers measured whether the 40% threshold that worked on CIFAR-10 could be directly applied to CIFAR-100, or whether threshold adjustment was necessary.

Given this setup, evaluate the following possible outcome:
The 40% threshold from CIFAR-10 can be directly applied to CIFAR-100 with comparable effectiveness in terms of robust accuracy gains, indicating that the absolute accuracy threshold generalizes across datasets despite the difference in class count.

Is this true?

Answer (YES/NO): NO